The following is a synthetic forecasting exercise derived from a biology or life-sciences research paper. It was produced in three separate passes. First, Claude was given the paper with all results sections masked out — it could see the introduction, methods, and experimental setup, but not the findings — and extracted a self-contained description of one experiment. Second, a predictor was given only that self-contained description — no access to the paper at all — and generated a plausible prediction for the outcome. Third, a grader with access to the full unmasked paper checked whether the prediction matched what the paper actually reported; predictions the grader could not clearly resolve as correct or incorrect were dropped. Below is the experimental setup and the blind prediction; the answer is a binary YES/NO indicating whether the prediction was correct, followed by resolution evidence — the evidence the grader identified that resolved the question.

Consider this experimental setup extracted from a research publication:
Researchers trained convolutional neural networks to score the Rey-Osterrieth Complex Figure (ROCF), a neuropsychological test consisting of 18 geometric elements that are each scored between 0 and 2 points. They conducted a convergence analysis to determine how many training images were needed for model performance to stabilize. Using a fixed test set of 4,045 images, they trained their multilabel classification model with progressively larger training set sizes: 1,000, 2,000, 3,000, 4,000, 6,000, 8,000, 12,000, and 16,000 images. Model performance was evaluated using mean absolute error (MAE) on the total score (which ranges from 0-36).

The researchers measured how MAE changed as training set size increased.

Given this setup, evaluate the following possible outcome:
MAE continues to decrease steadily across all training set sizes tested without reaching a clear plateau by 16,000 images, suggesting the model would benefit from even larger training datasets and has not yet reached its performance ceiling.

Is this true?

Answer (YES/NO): NO